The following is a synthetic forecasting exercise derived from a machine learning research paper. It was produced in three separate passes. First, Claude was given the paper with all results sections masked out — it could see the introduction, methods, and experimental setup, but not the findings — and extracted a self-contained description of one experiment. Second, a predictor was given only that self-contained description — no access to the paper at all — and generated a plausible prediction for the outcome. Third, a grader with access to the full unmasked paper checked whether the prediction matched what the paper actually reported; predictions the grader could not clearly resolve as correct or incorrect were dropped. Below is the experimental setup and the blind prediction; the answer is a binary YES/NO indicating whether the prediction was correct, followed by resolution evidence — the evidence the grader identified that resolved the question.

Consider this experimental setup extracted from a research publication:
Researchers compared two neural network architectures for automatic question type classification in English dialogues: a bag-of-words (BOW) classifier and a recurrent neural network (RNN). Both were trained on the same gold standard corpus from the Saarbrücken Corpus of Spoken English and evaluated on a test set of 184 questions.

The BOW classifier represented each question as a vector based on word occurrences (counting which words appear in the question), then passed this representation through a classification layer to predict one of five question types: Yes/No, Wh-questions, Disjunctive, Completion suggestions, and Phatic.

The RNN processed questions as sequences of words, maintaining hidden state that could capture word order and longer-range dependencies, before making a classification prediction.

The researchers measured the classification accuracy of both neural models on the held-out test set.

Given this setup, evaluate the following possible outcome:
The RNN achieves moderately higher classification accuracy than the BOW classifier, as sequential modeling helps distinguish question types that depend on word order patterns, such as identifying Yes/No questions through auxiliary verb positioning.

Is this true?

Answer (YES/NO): NO